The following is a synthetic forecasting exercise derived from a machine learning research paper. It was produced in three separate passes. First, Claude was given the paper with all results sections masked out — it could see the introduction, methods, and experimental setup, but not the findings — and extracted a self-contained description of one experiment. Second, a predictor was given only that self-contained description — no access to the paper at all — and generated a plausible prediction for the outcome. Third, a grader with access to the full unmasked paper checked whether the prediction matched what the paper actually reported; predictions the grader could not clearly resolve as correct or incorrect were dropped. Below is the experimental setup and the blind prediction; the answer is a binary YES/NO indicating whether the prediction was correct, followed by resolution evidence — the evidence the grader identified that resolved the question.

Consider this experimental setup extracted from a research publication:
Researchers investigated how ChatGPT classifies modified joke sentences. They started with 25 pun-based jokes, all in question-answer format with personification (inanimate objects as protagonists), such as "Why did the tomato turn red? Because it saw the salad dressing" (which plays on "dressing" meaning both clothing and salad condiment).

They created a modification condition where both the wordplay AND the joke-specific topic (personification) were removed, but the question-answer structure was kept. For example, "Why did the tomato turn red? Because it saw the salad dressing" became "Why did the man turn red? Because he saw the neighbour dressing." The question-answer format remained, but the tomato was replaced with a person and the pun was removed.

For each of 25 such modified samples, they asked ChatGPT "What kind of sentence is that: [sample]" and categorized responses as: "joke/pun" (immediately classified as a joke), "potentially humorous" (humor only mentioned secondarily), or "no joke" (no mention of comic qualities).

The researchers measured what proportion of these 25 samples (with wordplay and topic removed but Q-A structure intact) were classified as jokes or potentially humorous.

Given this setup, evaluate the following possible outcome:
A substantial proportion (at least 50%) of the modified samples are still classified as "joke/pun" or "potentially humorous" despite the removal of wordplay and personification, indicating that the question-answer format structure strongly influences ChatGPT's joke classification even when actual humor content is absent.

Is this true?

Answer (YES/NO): NO